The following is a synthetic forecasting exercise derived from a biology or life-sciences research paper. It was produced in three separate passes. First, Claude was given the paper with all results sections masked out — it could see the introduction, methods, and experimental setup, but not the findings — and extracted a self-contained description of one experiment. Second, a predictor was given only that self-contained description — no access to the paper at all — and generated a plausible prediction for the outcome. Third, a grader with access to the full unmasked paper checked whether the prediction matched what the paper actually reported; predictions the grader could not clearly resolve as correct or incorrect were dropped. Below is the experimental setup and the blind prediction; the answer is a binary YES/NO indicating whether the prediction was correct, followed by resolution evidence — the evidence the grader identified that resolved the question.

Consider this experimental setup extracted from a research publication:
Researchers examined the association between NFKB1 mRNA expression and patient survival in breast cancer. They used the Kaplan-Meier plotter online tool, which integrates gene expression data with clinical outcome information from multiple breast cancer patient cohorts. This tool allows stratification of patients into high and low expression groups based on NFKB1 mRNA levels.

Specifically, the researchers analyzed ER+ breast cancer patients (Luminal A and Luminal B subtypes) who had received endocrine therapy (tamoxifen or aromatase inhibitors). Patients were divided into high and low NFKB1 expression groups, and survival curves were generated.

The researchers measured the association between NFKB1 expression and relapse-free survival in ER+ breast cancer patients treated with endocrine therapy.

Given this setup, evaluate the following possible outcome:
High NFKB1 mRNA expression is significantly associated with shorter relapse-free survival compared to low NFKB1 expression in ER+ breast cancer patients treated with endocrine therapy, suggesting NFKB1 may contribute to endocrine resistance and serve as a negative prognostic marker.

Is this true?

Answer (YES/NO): NO